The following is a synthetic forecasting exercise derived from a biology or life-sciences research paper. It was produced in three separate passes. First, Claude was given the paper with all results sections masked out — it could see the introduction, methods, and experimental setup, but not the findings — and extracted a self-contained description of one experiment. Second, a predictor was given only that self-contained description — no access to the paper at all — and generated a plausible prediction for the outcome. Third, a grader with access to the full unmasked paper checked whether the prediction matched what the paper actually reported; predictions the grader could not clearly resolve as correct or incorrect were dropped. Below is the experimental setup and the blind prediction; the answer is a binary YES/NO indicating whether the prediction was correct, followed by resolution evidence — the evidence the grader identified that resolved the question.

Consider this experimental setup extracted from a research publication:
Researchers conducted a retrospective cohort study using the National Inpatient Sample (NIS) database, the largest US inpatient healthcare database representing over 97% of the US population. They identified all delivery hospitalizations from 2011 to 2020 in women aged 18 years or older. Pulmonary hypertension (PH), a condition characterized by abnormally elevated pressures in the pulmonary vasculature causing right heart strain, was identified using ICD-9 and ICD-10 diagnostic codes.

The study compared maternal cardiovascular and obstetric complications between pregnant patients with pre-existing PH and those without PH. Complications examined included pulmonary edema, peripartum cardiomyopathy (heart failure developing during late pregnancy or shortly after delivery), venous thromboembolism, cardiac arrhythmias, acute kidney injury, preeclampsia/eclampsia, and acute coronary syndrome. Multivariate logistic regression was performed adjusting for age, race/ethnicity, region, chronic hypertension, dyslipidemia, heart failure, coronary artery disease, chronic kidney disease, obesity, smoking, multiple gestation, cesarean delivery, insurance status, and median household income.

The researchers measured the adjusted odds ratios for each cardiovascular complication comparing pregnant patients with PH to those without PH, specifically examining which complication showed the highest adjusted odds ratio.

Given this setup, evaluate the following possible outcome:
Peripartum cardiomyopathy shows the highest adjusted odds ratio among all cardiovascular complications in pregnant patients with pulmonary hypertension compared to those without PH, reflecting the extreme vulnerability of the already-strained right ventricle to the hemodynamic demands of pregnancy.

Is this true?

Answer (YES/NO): NO